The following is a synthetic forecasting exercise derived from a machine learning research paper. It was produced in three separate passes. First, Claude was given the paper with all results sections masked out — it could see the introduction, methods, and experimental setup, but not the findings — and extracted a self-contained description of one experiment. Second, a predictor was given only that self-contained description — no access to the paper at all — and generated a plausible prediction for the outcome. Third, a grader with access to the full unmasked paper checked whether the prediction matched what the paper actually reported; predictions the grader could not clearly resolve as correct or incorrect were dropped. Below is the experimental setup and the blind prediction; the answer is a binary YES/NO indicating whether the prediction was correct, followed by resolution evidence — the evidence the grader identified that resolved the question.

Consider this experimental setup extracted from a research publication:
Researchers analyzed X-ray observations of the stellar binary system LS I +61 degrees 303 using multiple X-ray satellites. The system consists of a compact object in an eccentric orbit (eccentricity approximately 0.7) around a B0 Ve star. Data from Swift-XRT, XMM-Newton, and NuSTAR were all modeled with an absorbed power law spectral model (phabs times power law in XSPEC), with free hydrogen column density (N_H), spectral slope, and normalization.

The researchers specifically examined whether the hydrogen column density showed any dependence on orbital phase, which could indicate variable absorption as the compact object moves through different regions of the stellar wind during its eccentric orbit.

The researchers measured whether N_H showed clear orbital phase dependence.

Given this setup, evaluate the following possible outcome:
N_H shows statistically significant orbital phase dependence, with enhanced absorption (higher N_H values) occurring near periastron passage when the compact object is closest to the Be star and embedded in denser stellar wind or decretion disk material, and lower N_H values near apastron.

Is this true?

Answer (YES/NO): NO